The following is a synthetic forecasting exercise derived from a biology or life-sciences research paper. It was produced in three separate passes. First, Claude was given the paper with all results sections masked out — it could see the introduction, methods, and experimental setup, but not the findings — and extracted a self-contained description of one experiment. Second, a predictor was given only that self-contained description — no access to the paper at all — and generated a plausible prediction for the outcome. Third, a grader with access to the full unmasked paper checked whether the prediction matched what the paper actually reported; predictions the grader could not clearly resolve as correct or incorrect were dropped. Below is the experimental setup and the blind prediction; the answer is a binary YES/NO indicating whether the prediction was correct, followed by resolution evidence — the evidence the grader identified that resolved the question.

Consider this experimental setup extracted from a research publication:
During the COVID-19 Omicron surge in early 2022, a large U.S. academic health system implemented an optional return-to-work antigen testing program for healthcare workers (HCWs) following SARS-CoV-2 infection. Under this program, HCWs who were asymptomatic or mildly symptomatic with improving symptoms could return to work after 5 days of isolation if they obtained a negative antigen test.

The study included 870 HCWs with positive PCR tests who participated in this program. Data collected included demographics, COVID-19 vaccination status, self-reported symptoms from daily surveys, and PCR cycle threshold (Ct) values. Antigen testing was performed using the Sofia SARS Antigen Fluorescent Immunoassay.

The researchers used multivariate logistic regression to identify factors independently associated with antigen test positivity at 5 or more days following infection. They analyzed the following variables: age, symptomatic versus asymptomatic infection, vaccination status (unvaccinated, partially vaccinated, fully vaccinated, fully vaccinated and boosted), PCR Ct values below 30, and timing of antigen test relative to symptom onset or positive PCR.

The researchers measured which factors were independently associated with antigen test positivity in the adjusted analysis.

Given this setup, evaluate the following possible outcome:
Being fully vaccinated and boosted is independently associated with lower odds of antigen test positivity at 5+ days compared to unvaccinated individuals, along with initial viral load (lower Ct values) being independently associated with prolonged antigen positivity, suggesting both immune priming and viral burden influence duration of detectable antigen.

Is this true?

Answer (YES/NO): NO